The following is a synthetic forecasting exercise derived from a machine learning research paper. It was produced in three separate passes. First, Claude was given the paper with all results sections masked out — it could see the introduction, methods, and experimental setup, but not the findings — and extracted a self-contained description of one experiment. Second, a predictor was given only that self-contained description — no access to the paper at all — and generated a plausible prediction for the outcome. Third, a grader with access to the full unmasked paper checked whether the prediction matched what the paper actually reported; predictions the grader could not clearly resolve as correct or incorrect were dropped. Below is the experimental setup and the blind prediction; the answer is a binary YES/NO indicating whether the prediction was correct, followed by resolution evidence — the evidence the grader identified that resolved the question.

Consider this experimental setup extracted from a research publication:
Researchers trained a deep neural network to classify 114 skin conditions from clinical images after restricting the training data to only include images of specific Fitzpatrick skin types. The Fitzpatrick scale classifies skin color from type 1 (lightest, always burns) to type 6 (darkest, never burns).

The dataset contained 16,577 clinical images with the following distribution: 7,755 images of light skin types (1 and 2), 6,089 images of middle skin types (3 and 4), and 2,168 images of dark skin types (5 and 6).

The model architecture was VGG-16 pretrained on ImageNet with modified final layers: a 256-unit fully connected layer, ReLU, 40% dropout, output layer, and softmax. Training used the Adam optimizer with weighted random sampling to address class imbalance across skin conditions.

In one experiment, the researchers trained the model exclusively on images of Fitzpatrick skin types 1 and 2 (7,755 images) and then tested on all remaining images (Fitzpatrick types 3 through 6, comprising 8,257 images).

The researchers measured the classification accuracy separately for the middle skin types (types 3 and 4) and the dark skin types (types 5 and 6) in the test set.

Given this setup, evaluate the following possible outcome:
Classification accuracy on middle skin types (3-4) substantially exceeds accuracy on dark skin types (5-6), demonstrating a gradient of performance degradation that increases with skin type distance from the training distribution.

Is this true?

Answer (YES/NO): YES